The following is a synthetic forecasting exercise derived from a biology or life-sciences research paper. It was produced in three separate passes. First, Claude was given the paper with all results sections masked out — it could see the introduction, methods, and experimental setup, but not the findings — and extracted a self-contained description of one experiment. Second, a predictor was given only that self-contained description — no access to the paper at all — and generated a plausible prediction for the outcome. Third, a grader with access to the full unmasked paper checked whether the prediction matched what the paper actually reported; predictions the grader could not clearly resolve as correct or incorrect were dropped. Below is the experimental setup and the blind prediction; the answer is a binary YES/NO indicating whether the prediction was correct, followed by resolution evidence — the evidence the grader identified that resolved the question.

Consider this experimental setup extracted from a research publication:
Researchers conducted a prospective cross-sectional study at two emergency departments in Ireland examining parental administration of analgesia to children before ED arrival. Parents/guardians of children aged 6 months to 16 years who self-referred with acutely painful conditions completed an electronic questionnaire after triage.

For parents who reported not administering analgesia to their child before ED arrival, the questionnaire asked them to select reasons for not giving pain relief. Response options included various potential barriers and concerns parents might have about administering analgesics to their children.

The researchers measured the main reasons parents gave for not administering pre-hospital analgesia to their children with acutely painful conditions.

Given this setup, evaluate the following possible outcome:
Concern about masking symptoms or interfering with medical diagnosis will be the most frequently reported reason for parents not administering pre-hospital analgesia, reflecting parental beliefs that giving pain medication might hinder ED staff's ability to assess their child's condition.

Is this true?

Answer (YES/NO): NO